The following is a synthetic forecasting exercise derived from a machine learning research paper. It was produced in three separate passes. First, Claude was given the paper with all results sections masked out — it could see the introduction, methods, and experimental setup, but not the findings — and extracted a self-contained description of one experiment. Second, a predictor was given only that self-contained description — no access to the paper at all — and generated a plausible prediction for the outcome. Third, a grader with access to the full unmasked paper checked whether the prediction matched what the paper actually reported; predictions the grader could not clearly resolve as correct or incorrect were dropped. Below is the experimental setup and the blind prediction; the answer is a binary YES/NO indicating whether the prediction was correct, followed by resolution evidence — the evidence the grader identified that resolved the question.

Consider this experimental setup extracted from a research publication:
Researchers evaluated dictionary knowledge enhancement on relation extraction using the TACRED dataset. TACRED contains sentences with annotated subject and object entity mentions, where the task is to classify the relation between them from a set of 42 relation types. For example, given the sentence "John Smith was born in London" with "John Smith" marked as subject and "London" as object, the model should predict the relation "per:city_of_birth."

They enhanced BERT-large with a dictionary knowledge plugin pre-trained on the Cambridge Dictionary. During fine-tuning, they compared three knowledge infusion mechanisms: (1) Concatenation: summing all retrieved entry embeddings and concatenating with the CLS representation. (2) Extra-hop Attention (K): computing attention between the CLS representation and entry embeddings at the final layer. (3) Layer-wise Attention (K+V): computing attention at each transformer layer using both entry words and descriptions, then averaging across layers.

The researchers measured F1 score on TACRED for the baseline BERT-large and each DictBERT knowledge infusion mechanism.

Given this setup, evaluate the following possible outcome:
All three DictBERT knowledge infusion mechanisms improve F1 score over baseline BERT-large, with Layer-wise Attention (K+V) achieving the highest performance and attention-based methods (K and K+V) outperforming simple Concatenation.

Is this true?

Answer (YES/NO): YES